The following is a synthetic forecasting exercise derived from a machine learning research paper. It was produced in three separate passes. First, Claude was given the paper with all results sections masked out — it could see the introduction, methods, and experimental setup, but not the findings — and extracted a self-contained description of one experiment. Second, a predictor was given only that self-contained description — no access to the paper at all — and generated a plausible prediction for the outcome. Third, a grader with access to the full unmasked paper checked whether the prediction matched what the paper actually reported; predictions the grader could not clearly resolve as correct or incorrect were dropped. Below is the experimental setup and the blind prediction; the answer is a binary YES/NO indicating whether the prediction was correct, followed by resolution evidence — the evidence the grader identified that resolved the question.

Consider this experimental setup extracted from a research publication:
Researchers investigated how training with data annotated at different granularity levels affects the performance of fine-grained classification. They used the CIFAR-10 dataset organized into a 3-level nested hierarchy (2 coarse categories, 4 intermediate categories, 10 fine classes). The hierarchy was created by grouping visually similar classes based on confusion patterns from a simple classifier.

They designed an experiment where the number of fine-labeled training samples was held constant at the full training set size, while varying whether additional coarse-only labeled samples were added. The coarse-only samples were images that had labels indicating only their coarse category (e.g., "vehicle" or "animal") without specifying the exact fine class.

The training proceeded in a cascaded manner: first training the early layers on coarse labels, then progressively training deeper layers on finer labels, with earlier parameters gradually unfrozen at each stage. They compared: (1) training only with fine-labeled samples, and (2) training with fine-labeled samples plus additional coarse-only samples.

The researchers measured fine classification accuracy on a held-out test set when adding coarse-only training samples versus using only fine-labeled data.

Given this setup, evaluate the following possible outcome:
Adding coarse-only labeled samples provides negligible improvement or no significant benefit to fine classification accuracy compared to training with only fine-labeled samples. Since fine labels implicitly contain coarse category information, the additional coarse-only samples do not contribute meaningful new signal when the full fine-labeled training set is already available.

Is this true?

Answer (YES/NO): NO